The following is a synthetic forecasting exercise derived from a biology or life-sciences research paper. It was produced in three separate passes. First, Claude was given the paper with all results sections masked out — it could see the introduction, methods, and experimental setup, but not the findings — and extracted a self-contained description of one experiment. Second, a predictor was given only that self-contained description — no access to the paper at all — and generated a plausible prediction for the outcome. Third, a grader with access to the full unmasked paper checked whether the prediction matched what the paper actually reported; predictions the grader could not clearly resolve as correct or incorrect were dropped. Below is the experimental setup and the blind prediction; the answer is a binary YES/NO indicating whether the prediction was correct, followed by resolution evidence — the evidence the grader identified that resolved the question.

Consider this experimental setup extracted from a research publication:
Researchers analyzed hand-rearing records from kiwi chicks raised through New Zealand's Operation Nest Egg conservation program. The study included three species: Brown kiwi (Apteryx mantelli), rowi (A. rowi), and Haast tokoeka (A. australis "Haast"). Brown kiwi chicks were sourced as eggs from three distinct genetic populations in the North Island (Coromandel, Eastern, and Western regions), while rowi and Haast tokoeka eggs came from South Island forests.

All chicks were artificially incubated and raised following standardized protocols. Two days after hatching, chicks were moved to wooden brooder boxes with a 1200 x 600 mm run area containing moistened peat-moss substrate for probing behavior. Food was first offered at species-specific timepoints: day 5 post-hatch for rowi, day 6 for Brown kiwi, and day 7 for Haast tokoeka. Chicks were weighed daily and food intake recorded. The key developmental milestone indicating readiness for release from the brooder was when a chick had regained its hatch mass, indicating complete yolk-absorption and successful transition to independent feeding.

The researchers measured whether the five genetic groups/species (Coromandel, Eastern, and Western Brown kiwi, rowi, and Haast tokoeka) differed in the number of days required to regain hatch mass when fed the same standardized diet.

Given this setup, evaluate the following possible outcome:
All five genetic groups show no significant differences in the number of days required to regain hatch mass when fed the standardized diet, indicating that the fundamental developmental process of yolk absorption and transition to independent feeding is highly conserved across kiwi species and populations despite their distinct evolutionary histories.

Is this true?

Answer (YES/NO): NO